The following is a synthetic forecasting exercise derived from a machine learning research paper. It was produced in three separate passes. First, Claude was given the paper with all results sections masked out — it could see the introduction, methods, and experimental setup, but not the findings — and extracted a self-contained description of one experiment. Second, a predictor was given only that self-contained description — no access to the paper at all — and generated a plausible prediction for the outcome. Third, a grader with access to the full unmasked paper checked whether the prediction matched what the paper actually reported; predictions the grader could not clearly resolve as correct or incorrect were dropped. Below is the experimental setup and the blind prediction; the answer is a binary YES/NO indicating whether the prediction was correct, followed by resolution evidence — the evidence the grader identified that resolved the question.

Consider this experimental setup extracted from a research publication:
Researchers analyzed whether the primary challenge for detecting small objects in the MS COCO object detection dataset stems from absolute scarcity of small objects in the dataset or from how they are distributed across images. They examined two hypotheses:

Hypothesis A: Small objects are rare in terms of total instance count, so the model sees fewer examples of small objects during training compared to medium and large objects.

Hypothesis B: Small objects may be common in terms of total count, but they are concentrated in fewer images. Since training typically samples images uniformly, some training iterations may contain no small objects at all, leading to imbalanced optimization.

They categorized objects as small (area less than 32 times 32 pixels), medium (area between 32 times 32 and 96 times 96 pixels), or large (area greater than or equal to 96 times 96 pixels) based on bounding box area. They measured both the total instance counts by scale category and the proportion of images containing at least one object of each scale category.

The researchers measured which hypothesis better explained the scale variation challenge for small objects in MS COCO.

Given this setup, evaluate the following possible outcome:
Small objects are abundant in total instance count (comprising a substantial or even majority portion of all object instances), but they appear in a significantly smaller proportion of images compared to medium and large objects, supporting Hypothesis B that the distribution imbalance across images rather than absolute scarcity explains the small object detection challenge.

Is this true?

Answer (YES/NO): YES